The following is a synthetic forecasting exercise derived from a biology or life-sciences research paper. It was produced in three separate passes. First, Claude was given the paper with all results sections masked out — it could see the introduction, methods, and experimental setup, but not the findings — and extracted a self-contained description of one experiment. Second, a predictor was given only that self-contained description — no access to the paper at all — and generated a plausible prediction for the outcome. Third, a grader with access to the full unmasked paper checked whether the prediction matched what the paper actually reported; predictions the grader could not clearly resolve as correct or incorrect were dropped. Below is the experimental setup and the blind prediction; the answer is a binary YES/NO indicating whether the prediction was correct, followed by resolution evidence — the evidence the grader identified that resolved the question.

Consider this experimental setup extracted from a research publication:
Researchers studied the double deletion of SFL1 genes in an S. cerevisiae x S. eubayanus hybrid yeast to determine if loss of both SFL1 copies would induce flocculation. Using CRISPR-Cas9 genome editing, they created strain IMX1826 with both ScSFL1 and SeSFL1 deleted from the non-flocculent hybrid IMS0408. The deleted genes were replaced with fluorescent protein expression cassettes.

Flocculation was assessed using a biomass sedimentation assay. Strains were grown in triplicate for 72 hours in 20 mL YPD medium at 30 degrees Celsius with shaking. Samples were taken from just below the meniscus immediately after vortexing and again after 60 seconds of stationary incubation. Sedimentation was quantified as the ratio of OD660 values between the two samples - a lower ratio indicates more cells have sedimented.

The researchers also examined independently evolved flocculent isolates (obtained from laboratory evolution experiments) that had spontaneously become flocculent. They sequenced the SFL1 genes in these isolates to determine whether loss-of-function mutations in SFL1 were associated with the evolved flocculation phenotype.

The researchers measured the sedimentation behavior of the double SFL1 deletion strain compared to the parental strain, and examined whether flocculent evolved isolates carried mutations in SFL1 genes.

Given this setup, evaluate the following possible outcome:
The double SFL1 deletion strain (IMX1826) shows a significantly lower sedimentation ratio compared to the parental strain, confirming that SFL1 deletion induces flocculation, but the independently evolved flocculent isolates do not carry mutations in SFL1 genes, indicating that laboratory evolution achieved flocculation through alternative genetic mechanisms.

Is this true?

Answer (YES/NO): NO